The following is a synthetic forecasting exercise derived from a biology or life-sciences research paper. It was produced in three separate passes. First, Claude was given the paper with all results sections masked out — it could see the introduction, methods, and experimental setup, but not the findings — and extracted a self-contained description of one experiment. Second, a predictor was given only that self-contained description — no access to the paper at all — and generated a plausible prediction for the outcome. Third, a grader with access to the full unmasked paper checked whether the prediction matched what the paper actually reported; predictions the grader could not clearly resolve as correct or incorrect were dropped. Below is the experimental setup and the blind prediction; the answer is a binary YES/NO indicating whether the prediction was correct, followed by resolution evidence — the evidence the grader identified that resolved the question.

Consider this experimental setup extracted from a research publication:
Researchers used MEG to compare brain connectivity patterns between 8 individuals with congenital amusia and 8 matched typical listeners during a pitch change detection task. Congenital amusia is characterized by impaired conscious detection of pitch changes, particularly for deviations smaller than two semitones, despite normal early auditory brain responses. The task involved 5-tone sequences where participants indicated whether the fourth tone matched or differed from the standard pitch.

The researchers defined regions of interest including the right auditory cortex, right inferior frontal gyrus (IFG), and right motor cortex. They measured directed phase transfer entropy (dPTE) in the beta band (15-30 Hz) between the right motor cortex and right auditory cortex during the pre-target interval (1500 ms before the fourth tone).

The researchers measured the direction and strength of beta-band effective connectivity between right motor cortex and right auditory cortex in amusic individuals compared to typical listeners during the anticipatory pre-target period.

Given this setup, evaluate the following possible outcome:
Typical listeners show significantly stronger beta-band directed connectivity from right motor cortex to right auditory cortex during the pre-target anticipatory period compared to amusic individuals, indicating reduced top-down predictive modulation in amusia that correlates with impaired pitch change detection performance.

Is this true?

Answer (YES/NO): NO